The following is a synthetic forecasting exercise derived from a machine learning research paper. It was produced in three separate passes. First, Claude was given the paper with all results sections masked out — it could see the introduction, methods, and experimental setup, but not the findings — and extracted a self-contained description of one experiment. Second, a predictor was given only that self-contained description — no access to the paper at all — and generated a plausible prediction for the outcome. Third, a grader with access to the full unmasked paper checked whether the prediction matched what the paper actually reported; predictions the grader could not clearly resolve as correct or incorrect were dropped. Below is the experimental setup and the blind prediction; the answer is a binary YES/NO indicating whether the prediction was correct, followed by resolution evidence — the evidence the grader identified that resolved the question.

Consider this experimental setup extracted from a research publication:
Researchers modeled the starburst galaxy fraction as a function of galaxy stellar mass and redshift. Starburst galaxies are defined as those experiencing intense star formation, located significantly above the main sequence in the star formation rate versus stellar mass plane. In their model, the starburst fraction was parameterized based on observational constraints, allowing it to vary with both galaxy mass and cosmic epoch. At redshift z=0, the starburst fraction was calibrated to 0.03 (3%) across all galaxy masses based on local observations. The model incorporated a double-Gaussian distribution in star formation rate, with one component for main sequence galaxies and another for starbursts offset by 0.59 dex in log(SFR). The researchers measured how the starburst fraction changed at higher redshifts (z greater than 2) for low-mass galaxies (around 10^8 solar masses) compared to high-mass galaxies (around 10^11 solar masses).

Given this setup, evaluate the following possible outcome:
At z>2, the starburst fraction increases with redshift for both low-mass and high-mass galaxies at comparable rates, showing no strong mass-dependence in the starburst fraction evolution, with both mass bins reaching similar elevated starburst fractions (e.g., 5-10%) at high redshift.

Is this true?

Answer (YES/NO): NO